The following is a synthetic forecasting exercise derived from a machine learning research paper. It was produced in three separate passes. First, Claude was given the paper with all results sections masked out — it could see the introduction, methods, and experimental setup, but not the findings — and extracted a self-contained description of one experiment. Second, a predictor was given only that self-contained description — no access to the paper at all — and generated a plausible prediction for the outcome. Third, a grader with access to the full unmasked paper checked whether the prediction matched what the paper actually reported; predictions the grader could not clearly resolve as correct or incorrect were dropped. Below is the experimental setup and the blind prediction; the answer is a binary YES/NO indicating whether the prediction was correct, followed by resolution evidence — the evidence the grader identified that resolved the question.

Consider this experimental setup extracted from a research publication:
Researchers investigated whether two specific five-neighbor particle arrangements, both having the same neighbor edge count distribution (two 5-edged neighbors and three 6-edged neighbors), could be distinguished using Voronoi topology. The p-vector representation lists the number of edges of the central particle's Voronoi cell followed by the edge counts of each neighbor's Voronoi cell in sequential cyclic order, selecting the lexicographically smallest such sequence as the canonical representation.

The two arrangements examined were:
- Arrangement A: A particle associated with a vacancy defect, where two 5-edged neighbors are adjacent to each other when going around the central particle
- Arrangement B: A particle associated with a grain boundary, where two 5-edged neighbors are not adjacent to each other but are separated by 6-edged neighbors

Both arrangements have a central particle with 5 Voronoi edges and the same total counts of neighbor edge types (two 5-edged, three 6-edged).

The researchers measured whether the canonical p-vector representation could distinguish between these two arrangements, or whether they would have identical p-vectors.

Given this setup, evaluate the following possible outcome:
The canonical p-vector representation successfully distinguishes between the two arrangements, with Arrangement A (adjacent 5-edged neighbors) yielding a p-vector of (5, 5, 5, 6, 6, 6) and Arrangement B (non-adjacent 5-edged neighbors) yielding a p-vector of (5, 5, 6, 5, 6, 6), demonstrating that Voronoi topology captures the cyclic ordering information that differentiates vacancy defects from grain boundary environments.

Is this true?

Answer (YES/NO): YES